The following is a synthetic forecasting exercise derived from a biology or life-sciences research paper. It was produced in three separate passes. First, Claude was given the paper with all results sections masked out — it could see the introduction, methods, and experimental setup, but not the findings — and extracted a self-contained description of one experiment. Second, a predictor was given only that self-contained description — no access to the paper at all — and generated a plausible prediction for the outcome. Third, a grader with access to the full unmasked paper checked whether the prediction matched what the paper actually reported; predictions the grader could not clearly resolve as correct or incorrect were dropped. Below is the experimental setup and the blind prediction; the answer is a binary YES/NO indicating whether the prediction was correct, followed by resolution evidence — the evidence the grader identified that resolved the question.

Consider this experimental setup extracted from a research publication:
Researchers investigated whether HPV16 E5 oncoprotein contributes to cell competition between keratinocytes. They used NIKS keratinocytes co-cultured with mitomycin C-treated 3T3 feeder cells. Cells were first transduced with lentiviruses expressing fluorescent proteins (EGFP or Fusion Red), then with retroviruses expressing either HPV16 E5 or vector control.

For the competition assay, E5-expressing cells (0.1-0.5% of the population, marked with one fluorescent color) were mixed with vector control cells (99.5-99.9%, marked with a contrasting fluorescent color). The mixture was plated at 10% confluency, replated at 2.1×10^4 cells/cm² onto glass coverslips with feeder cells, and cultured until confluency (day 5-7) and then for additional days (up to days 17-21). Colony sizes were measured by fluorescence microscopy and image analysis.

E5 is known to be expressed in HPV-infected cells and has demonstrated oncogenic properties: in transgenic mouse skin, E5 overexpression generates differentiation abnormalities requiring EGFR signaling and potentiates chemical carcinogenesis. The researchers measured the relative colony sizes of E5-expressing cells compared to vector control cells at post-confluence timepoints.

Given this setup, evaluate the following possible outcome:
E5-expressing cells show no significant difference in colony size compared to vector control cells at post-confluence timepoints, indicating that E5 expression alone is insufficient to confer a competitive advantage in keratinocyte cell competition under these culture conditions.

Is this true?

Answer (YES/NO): YES